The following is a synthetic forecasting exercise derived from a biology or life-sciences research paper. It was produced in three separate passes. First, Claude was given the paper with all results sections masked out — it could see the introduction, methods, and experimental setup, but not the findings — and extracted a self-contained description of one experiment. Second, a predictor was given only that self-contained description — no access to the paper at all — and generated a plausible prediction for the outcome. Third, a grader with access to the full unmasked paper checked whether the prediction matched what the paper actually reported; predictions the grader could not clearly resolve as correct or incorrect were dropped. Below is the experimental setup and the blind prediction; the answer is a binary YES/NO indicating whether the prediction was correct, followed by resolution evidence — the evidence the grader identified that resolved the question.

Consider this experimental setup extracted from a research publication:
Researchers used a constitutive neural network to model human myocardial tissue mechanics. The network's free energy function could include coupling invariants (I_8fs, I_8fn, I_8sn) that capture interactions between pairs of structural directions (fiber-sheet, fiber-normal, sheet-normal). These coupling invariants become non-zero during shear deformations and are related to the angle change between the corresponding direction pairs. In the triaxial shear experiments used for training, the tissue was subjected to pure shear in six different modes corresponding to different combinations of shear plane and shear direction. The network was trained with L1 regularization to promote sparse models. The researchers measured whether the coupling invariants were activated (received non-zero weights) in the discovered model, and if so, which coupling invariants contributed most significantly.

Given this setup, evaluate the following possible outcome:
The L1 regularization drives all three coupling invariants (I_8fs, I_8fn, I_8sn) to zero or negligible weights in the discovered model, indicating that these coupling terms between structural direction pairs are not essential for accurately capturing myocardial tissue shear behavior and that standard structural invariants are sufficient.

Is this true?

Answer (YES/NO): NO